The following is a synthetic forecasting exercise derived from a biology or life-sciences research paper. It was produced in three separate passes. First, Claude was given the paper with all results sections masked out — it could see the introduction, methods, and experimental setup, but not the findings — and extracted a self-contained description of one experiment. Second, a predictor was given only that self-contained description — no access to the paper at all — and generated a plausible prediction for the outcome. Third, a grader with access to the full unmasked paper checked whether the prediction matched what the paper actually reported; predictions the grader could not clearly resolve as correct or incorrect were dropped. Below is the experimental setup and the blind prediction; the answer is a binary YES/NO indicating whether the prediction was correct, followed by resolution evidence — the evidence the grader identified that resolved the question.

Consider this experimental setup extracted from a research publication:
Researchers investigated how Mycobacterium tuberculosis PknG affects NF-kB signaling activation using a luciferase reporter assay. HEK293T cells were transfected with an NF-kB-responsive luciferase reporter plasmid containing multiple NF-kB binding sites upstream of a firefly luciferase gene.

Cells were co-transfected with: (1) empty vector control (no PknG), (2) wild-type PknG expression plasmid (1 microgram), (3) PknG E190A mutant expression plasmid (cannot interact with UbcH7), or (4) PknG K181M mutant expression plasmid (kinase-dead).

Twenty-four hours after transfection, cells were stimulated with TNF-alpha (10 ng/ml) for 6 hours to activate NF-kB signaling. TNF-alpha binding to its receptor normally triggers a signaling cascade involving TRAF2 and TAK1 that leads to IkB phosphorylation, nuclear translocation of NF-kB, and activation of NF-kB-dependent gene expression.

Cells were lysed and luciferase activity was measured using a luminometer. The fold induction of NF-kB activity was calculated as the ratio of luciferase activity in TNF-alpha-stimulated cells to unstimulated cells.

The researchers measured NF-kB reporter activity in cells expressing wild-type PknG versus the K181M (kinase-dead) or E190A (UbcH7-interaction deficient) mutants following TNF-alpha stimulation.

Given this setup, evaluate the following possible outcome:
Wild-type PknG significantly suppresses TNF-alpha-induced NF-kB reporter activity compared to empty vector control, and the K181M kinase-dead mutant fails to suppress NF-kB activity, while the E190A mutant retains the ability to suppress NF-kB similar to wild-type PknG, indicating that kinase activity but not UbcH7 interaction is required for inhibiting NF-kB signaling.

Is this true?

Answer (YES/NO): NO